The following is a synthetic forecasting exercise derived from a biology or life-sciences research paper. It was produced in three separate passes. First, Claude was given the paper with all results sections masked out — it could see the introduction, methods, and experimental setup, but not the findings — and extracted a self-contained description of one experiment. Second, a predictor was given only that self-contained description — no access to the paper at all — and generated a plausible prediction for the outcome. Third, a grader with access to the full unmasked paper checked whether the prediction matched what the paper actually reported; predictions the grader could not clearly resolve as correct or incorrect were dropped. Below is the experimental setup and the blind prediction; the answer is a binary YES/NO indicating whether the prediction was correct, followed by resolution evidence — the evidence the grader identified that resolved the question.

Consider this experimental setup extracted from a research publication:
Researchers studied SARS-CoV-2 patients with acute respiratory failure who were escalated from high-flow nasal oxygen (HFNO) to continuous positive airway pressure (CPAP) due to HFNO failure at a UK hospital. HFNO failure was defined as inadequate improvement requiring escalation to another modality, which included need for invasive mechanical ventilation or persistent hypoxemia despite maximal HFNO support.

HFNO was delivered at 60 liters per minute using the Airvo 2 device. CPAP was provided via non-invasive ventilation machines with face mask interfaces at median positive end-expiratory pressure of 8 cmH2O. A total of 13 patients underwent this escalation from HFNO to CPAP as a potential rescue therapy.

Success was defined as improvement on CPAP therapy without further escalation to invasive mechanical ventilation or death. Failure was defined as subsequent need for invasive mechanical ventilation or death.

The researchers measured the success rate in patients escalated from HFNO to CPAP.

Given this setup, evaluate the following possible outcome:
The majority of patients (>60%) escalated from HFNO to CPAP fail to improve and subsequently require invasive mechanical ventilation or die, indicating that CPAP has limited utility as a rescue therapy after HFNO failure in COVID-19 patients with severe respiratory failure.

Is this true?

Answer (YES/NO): YES